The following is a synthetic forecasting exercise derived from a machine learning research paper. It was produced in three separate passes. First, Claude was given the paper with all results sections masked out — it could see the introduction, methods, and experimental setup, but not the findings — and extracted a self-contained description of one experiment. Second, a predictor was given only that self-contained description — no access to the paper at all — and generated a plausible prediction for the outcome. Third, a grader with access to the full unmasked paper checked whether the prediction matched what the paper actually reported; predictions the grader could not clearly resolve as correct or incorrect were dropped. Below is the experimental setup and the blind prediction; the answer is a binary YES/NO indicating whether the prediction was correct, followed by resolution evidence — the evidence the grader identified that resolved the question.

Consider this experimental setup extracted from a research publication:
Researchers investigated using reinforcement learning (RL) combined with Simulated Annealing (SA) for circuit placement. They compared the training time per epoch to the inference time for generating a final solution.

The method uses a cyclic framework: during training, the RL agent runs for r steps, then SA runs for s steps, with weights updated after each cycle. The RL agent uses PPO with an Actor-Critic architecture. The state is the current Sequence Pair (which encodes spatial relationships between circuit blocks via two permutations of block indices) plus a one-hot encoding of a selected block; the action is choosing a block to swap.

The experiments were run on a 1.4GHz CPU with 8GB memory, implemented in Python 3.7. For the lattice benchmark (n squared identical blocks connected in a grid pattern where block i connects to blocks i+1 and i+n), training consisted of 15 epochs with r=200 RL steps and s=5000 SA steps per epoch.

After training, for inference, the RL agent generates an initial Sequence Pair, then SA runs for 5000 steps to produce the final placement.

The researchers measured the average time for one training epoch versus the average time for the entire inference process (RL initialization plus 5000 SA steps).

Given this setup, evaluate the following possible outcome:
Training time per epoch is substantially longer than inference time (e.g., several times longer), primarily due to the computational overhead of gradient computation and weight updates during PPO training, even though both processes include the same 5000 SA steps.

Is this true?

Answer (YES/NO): NO